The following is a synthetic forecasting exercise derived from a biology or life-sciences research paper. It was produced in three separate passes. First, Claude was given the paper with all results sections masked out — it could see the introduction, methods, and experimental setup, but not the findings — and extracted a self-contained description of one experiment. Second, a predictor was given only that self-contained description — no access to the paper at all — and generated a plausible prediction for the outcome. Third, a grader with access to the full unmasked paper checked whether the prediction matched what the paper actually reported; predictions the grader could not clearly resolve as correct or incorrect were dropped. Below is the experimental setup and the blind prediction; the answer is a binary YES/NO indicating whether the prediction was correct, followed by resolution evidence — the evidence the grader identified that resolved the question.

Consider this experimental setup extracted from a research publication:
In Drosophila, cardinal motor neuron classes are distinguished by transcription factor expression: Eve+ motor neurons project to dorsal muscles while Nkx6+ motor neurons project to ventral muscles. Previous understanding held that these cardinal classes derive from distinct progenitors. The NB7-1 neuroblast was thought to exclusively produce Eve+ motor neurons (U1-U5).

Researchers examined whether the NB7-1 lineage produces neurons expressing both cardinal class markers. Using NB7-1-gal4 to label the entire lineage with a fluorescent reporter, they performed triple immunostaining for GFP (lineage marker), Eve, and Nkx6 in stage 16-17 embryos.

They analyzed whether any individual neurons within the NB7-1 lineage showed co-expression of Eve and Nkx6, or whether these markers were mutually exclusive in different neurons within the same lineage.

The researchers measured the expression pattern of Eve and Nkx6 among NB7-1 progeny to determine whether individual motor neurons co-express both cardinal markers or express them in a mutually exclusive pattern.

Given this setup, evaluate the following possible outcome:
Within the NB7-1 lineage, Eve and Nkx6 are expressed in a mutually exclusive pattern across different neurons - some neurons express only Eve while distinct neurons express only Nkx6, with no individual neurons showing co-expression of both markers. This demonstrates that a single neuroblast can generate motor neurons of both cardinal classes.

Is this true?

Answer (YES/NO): YES